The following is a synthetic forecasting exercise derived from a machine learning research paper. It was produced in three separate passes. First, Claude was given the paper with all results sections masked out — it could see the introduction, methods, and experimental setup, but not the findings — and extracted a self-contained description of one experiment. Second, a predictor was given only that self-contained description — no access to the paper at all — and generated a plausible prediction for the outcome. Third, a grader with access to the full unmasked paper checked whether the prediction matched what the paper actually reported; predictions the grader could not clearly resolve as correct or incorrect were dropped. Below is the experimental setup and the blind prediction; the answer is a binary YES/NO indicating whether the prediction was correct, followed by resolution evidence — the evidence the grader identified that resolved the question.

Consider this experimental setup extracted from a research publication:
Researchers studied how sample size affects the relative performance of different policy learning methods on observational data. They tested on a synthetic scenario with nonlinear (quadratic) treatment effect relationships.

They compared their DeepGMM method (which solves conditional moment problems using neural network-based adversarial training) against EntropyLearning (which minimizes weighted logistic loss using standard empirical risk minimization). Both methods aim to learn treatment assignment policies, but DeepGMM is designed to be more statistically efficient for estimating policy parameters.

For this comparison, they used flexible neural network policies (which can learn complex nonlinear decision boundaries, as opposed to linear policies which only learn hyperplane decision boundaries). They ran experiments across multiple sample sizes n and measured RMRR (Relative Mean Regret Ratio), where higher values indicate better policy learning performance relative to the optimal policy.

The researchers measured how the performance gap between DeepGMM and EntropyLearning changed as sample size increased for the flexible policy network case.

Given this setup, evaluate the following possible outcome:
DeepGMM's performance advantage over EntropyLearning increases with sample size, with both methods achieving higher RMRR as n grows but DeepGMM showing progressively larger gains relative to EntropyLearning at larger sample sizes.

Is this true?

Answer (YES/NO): NO